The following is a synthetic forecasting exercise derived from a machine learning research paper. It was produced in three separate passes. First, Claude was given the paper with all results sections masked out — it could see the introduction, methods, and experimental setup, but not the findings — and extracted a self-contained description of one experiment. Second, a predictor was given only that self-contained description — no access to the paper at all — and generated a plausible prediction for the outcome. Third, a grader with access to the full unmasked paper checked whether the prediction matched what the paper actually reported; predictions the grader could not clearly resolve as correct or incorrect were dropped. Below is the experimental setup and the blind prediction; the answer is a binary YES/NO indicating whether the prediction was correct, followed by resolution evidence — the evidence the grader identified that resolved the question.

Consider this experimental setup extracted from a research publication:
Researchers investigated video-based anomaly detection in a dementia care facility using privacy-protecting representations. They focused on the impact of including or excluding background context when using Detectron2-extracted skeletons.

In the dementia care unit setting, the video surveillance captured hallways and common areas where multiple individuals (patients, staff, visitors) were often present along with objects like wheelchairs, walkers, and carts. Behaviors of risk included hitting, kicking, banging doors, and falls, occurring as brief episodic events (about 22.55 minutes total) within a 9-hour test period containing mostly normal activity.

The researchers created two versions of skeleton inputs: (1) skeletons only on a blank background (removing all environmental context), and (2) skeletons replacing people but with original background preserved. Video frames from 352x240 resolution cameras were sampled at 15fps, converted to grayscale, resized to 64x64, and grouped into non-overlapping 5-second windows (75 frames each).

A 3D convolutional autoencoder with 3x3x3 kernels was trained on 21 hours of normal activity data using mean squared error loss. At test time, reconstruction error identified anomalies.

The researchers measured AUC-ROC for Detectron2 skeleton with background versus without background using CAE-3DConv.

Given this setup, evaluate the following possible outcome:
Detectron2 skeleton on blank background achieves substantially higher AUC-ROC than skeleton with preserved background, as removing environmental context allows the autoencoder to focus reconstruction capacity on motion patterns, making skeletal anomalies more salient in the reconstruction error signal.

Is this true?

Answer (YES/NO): NO